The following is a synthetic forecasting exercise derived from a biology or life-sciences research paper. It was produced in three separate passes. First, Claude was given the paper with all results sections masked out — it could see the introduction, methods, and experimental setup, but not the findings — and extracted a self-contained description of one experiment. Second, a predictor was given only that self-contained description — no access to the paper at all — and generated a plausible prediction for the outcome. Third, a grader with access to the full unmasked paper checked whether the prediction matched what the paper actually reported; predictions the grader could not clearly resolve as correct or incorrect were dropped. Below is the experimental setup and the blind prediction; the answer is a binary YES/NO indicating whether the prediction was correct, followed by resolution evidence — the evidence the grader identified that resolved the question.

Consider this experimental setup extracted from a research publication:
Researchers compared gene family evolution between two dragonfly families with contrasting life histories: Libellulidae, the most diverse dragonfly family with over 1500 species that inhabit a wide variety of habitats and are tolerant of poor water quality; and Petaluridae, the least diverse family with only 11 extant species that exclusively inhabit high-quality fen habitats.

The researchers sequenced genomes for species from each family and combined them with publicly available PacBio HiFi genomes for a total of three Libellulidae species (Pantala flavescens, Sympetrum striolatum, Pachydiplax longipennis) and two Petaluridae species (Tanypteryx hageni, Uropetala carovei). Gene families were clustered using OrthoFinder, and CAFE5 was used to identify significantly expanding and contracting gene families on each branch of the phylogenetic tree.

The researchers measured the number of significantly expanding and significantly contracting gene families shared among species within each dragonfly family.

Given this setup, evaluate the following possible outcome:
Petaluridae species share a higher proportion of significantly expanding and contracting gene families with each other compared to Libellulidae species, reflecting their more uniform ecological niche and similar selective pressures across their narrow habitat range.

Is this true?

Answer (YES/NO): NO